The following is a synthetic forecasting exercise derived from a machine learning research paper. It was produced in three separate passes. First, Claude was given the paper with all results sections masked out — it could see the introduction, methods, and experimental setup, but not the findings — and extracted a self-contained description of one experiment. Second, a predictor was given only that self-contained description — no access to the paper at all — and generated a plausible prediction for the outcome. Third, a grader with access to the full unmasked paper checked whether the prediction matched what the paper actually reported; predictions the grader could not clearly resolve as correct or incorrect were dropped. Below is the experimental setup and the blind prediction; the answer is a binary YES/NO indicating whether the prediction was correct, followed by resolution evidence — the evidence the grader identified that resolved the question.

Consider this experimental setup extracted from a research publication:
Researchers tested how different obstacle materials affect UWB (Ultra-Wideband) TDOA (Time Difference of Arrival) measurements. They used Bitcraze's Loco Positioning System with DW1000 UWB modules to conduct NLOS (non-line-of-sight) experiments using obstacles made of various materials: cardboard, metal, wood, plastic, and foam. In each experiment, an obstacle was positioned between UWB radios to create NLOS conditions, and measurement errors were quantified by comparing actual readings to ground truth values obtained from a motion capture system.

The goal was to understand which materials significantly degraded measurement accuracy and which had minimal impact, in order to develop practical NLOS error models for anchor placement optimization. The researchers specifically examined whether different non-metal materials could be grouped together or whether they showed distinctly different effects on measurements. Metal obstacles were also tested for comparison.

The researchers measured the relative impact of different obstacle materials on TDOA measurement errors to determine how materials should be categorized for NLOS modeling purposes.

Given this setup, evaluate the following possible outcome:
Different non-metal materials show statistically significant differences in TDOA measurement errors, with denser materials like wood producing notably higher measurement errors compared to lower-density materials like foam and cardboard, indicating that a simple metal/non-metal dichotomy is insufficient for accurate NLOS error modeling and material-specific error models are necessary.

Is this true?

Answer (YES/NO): NO